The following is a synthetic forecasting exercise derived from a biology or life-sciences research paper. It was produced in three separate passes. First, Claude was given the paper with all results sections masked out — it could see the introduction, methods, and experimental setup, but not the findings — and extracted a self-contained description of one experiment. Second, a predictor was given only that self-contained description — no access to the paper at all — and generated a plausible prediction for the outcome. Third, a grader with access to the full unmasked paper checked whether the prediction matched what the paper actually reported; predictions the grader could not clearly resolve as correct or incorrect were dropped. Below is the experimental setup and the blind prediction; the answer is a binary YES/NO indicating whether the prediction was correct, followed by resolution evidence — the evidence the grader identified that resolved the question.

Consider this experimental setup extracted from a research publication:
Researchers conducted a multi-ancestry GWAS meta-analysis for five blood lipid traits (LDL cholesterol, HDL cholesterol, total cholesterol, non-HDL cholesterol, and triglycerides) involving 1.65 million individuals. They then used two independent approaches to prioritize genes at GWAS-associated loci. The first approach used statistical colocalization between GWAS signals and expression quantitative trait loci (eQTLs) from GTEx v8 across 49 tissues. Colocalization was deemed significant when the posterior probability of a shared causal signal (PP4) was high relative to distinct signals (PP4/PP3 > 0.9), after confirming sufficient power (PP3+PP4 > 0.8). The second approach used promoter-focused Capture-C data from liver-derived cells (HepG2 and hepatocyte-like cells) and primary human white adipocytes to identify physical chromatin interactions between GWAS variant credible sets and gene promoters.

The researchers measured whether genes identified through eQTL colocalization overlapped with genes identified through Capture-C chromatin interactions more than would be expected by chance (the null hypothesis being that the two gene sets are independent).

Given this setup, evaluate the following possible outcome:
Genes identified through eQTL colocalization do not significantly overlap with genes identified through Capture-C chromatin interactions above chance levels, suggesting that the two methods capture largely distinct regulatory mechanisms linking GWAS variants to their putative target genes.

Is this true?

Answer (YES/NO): NO